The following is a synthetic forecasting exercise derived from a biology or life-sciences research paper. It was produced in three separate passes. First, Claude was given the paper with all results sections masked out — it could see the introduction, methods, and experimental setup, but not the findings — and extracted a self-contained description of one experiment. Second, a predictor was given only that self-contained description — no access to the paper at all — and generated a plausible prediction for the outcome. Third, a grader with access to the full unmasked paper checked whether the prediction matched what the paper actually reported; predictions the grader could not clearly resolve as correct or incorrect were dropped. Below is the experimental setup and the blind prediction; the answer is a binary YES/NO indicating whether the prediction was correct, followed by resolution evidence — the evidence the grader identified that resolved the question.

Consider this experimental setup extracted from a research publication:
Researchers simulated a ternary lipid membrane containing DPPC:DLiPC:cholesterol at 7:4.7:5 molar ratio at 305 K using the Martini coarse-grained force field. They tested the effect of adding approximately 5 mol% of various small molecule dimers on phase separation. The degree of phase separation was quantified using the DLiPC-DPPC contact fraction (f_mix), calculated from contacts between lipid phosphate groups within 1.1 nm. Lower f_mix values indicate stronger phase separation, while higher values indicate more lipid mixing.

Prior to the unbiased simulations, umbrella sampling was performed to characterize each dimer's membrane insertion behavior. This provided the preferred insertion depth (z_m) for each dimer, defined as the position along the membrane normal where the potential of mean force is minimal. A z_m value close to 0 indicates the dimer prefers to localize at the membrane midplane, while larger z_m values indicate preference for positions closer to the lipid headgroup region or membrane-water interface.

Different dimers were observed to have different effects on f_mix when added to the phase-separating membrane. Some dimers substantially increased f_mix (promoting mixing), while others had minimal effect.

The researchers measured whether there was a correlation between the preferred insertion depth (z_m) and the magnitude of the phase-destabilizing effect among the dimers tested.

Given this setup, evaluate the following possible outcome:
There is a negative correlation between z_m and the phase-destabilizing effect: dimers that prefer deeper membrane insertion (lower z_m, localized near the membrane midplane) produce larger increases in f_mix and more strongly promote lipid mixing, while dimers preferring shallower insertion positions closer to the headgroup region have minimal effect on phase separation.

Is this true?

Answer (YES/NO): NO